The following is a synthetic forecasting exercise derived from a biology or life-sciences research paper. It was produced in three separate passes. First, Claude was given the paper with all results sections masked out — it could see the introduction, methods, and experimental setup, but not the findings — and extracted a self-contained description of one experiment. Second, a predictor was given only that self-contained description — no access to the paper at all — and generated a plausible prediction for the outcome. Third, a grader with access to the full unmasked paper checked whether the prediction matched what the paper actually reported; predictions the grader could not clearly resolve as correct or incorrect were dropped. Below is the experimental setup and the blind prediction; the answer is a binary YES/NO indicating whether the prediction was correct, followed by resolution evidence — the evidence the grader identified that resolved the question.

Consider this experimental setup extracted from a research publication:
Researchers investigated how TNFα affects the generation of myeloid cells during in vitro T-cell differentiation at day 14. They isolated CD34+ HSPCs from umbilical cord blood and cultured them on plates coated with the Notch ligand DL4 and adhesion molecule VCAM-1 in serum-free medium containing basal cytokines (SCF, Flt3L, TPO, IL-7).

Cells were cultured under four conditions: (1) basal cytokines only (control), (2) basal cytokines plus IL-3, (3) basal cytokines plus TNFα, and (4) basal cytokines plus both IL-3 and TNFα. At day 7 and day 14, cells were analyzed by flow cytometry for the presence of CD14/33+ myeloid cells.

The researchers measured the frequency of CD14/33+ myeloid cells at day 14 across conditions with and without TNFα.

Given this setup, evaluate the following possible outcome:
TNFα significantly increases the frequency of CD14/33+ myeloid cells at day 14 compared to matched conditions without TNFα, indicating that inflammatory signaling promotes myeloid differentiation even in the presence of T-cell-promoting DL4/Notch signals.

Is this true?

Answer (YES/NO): NO